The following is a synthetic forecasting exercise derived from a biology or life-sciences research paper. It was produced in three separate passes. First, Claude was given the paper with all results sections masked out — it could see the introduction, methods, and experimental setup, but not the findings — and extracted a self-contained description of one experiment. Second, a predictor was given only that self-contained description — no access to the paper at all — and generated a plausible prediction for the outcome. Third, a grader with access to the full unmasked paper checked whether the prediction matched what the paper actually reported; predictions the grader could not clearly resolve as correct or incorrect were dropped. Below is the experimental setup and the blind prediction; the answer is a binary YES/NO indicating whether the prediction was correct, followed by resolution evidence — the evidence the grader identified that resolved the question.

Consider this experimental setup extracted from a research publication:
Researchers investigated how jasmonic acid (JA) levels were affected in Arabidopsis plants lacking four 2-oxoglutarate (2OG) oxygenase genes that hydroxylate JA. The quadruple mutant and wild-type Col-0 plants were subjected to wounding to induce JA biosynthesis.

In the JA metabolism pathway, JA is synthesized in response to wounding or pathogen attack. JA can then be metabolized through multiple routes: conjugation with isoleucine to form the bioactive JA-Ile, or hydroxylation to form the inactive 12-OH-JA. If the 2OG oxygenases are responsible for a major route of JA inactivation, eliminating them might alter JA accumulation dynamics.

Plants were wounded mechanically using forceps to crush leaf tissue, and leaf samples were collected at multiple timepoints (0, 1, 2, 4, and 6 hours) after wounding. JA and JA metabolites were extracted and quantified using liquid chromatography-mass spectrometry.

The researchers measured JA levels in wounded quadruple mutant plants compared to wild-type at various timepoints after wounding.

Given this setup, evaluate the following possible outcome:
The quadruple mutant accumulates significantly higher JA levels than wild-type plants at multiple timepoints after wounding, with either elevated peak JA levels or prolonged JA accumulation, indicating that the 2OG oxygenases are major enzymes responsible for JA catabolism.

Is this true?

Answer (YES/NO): YES